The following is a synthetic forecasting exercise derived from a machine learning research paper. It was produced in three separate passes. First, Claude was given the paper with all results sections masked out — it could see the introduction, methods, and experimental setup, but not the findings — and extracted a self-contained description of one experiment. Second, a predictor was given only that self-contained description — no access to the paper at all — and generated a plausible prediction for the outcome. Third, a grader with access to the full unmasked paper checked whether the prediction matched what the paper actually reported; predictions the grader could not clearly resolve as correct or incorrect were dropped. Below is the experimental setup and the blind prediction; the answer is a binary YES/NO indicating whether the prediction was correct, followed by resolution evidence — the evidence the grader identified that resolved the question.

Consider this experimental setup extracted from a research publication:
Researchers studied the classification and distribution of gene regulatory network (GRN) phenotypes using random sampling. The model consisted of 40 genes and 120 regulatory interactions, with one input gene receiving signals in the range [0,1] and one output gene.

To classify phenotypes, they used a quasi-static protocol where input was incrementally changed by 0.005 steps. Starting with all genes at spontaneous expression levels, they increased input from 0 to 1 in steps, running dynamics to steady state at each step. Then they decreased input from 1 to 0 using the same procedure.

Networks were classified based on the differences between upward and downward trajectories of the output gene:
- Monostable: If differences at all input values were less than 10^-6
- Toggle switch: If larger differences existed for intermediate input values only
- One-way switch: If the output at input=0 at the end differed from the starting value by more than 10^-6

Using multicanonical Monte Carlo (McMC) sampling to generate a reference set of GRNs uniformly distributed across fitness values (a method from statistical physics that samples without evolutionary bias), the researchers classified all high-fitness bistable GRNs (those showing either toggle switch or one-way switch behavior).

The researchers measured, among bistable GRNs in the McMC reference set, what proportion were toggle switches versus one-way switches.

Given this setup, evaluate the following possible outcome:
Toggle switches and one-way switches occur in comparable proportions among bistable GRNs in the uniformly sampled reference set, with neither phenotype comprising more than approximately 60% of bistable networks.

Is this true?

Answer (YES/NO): NO